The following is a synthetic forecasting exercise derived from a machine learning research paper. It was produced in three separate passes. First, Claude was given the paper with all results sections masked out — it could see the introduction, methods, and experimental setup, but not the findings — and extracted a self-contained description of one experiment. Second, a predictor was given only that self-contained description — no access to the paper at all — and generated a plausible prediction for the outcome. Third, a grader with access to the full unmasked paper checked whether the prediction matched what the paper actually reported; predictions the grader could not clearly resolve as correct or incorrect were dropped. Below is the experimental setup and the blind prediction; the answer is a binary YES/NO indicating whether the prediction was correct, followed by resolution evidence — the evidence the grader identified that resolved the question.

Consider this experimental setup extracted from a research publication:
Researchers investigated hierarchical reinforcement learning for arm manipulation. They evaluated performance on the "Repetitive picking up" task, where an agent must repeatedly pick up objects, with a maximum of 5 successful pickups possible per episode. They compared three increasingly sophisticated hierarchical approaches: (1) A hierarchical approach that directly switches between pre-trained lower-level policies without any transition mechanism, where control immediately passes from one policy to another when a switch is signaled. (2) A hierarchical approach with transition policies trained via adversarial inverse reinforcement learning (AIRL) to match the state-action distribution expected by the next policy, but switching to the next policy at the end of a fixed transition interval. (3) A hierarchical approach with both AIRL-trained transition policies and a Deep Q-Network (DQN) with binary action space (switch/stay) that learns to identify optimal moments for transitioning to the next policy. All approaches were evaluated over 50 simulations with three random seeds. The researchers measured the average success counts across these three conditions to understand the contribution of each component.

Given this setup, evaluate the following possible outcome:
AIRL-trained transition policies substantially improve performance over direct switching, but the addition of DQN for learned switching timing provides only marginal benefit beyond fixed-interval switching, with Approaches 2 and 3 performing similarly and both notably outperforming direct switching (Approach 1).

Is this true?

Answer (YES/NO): NO